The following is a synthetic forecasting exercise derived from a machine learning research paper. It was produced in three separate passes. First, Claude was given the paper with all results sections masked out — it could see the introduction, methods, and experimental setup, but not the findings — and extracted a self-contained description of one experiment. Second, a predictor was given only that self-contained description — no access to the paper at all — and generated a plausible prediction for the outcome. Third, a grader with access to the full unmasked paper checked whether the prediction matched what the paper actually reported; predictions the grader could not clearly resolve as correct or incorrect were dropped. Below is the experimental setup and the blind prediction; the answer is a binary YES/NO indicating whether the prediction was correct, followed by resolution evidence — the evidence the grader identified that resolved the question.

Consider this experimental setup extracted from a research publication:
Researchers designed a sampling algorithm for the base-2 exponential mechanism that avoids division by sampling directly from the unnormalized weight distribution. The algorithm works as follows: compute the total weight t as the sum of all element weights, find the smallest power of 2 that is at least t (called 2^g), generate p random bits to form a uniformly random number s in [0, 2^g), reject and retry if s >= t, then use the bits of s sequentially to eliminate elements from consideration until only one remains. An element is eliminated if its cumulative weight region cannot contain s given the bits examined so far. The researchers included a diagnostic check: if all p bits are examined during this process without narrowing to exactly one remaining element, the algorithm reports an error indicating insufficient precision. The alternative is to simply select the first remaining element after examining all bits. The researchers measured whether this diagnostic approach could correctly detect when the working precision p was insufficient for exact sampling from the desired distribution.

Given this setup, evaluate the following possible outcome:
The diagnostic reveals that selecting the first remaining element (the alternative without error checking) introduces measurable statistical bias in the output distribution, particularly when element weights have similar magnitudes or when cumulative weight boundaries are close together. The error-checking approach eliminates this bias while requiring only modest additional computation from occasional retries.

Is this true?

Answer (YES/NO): NO